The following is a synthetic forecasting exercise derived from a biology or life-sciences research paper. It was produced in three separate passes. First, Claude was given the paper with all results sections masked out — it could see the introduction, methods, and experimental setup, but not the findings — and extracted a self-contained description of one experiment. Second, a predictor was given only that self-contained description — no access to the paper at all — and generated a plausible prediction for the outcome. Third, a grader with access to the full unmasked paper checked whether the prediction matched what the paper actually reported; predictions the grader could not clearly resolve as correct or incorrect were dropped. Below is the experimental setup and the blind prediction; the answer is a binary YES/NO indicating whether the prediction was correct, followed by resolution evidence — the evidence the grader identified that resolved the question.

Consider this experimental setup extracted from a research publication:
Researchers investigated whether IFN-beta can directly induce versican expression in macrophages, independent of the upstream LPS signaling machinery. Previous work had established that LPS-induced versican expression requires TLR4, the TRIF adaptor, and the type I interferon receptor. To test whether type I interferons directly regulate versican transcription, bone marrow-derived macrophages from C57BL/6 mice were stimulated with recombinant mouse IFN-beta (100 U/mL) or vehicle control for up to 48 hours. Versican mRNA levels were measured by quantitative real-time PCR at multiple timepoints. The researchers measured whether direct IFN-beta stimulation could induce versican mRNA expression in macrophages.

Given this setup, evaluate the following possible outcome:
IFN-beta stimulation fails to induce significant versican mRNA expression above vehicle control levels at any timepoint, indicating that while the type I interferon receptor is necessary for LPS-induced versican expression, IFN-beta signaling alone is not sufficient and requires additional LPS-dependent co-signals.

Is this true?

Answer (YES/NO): NO